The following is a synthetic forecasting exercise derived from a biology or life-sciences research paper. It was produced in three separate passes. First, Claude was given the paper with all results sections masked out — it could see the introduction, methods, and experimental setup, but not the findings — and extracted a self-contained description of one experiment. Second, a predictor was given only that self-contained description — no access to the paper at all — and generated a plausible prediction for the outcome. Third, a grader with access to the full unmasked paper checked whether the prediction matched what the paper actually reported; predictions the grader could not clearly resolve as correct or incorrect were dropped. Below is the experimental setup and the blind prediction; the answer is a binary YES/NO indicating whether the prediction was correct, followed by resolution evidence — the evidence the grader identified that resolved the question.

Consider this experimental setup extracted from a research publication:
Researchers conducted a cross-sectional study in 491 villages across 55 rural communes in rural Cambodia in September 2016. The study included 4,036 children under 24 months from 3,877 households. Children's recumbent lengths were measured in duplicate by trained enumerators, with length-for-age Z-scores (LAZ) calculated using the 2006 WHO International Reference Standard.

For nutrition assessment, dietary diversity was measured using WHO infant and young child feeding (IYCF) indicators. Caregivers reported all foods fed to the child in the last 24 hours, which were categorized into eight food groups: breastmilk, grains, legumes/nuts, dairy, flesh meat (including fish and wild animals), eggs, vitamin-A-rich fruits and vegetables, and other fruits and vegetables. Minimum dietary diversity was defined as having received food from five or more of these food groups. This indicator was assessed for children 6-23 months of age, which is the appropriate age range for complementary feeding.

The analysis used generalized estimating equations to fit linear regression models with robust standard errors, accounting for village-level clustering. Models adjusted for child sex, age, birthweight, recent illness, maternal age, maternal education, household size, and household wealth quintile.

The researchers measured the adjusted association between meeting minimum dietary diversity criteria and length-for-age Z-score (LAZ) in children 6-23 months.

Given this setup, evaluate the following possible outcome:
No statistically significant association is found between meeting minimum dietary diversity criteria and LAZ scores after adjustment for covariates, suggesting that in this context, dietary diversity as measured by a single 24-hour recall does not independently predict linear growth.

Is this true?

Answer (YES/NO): YES